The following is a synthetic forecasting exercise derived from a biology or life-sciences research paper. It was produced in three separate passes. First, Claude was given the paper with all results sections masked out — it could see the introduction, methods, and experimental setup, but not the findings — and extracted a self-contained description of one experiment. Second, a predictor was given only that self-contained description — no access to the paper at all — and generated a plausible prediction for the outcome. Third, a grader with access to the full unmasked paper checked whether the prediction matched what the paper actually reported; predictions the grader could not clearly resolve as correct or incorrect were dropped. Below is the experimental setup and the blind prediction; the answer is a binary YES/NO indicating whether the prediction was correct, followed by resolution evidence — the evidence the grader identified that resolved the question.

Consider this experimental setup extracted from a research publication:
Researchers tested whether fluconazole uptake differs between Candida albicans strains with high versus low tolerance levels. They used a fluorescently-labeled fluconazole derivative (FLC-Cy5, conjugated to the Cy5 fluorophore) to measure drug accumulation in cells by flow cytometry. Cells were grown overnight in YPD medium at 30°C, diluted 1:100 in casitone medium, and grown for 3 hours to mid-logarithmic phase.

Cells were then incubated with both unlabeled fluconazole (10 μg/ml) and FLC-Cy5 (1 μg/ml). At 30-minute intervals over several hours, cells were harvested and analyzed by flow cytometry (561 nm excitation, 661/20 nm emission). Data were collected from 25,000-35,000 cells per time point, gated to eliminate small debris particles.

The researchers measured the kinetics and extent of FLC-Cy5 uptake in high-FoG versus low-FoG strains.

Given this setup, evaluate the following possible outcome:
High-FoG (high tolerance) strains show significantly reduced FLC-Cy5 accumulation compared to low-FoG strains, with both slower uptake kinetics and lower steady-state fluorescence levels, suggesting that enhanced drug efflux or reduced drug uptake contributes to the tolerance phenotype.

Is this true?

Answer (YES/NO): NO